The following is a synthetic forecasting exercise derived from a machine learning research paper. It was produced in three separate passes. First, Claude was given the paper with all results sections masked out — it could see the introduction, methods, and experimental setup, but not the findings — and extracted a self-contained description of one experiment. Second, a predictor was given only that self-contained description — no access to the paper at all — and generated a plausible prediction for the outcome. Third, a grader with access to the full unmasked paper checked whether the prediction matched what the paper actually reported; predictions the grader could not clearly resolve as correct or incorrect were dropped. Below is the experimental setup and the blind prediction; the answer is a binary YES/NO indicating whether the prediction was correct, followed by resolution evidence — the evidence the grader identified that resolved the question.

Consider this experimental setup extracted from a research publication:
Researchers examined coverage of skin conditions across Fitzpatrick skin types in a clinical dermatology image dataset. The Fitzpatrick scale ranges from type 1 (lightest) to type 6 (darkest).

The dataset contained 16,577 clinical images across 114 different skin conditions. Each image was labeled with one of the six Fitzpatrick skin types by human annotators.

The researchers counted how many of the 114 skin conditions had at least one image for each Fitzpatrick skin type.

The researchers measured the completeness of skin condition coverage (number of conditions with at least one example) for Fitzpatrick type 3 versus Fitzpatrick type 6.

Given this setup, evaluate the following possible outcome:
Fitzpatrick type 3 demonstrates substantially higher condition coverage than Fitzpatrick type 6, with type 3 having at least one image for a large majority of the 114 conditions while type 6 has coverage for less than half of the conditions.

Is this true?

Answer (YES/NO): NO